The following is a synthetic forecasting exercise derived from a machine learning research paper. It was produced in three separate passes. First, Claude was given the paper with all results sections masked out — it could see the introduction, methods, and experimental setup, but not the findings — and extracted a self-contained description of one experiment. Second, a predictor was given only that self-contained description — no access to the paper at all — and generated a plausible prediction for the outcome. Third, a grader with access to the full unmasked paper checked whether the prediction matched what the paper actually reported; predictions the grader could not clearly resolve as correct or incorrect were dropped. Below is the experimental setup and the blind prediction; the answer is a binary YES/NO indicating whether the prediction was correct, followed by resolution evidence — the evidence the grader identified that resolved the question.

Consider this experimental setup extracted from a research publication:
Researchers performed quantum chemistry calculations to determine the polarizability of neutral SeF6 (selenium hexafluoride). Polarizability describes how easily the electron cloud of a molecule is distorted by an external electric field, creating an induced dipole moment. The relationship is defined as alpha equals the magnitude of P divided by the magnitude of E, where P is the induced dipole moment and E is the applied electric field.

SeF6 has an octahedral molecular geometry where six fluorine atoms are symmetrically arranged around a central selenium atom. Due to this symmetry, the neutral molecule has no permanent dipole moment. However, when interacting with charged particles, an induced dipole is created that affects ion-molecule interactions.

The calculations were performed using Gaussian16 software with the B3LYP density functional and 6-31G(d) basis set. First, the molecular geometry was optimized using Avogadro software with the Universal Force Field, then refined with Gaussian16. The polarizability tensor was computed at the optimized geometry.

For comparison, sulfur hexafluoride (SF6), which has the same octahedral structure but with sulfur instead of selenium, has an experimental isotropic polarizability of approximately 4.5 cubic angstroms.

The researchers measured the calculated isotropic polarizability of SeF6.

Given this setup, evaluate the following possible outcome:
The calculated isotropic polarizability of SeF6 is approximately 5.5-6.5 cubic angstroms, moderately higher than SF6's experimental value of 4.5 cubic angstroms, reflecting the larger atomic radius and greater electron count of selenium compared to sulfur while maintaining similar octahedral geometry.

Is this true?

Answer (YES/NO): NO